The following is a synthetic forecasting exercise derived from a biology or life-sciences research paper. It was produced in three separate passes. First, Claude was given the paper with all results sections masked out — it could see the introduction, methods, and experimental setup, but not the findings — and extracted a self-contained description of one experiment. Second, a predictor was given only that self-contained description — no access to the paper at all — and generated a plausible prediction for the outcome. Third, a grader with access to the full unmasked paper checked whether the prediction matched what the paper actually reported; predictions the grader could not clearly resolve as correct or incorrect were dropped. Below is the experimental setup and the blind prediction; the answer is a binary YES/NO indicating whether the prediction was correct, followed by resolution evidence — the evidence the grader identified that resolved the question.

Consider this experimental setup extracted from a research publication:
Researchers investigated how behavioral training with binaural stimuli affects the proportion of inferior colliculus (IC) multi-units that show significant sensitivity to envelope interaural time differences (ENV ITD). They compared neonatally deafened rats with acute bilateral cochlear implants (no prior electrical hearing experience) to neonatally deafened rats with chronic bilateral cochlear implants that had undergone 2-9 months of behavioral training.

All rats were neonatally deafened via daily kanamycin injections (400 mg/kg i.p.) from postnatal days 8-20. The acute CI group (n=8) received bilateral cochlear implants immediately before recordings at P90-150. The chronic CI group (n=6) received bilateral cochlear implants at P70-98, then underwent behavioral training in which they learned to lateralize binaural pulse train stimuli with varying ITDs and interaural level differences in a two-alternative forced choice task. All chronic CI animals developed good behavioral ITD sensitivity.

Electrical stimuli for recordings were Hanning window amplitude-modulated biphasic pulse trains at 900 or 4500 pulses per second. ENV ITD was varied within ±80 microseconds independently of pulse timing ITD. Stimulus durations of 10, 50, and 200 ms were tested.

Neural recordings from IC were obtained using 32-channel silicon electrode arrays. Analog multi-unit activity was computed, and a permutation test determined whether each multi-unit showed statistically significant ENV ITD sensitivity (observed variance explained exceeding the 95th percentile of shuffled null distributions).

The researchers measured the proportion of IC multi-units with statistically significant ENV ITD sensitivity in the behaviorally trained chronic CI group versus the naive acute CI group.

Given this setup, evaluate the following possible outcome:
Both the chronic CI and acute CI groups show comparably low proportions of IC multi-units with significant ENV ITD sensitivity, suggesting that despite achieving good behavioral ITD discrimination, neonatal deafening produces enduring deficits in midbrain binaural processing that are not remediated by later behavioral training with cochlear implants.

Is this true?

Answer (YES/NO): NO